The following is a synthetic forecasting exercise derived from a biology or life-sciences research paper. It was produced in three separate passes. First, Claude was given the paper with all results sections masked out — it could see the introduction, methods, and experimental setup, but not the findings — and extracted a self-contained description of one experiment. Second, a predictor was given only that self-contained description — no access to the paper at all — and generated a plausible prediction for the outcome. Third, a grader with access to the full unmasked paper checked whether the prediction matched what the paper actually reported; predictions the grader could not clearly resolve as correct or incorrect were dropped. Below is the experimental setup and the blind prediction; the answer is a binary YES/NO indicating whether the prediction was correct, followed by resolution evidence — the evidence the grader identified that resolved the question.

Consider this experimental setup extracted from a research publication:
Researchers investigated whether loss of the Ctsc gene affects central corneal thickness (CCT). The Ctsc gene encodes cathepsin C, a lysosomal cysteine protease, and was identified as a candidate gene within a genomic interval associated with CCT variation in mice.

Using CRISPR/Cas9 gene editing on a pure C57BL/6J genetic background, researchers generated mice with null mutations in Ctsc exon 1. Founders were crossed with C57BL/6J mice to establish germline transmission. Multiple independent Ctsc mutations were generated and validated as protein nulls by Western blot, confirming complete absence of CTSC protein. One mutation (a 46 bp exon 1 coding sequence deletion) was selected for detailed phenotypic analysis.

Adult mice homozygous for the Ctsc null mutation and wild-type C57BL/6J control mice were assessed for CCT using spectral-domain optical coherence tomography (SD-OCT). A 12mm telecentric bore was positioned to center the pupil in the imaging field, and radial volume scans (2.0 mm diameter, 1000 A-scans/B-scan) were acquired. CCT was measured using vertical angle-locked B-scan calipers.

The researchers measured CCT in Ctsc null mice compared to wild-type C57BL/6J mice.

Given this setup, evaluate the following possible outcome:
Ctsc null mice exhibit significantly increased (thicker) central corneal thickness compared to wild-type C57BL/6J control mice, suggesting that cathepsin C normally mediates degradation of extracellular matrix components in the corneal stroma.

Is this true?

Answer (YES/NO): NO